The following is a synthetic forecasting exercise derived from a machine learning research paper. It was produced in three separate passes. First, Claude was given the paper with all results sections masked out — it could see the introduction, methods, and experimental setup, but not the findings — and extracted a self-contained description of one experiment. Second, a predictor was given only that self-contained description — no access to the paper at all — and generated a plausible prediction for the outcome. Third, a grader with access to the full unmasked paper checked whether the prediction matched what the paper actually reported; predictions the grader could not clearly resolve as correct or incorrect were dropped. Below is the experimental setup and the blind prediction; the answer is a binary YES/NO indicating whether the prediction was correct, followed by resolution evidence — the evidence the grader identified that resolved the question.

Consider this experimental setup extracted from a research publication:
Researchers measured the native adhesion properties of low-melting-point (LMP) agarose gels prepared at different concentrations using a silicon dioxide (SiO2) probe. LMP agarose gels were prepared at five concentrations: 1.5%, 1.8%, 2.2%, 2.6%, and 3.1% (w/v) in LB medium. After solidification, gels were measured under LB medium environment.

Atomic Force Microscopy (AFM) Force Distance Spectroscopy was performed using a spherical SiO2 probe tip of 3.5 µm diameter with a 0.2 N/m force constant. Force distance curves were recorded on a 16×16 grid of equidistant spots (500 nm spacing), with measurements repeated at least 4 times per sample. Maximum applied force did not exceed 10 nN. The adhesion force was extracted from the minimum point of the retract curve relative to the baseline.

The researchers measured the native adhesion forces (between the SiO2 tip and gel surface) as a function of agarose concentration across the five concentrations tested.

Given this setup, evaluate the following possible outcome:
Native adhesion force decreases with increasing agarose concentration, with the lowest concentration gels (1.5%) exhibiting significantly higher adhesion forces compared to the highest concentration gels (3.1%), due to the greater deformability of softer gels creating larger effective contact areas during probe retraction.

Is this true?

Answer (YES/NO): NO